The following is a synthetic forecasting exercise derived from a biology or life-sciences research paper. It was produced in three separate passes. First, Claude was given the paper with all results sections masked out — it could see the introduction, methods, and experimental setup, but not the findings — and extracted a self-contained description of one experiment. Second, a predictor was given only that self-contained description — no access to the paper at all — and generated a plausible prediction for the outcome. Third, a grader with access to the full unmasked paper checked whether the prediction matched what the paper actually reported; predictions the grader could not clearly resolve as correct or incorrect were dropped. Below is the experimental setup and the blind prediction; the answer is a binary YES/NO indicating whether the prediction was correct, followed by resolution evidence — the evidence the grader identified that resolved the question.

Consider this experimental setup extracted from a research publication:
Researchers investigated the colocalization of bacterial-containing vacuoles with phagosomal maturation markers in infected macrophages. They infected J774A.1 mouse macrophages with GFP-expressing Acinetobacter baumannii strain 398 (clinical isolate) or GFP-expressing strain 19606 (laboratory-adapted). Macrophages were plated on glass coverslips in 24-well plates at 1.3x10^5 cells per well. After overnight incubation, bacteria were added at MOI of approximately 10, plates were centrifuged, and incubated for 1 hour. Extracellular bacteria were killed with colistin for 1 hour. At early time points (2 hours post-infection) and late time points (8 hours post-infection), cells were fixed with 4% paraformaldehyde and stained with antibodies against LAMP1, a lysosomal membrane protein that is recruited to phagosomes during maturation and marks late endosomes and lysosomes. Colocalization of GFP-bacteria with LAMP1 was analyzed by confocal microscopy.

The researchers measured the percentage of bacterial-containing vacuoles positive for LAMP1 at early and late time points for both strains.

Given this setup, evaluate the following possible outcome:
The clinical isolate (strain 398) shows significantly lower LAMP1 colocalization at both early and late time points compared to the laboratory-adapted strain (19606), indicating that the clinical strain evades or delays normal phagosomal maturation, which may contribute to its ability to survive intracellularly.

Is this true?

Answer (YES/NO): NO